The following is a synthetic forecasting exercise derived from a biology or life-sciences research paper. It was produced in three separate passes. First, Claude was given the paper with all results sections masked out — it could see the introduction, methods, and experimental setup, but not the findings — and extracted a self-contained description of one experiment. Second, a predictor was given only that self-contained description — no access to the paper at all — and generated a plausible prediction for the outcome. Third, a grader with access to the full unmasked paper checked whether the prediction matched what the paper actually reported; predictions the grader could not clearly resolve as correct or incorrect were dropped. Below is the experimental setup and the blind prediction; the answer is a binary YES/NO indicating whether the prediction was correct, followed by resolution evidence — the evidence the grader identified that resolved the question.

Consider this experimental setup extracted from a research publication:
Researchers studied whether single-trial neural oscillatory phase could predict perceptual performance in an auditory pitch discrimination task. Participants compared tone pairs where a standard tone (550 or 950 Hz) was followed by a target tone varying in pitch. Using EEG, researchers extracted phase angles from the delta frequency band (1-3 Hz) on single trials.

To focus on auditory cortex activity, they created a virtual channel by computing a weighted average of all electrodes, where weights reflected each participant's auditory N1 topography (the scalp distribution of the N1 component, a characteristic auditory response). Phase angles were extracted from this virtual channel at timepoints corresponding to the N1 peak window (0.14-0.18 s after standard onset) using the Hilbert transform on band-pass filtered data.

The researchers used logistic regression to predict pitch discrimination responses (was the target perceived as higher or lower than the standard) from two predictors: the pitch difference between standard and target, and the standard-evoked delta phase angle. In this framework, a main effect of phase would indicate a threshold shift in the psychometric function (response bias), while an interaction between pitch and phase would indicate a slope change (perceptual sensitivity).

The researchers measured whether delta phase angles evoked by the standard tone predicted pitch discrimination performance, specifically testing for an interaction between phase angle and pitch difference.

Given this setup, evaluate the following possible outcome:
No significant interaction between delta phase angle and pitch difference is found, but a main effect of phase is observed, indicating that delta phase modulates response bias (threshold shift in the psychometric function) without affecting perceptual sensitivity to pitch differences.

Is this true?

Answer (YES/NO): NO